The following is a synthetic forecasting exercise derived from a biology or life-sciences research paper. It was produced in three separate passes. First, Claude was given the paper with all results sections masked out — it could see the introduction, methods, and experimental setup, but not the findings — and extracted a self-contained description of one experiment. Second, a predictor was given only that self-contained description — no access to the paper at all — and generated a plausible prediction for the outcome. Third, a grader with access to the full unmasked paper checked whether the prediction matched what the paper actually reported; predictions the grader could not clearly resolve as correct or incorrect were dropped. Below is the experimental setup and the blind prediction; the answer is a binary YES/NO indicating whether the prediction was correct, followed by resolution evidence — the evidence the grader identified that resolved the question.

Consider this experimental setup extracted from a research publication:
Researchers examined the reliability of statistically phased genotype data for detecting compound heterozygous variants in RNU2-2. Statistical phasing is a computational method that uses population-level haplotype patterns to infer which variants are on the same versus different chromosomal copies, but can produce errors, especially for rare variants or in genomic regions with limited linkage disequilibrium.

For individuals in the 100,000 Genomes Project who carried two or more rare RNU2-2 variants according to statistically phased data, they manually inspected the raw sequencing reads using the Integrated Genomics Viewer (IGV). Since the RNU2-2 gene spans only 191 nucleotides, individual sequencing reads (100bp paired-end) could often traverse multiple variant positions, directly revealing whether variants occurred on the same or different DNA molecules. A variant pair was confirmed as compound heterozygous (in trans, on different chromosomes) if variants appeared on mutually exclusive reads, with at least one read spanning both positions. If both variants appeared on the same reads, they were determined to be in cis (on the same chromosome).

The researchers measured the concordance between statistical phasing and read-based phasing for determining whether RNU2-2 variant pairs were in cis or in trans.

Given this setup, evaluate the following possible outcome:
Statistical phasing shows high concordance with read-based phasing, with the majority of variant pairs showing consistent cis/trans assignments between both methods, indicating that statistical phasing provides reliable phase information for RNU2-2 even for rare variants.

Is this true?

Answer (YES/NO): NO